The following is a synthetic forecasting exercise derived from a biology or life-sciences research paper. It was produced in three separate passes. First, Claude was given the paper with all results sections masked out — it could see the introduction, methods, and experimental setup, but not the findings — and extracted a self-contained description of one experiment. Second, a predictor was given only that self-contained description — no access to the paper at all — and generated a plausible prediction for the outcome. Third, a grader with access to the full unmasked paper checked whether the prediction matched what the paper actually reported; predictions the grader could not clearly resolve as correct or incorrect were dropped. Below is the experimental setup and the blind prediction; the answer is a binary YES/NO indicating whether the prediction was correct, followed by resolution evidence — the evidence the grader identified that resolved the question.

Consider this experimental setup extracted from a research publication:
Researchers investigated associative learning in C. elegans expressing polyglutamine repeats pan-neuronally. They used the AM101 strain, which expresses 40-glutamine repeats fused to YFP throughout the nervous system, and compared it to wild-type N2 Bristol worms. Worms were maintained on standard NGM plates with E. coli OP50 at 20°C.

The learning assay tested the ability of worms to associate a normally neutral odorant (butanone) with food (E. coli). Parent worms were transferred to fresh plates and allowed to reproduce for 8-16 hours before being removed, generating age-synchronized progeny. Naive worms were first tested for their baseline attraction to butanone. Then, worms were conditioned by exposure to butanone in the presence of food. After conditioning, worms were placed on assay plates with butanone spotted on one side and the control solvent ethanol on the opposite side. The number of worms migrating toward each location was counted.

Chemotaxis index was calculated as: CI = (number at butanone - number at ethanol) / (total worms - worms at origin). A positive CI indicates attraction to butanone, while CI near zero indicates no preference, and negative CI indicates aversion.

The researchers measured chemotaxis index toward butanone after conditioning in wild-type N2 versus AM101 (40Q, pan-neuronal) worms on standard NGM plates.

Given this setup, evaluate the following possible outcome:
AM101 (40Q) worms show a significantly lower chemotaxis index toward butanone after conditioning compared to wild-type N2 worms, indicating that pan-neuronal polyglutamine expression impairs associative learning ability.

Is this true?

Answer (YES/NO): YES